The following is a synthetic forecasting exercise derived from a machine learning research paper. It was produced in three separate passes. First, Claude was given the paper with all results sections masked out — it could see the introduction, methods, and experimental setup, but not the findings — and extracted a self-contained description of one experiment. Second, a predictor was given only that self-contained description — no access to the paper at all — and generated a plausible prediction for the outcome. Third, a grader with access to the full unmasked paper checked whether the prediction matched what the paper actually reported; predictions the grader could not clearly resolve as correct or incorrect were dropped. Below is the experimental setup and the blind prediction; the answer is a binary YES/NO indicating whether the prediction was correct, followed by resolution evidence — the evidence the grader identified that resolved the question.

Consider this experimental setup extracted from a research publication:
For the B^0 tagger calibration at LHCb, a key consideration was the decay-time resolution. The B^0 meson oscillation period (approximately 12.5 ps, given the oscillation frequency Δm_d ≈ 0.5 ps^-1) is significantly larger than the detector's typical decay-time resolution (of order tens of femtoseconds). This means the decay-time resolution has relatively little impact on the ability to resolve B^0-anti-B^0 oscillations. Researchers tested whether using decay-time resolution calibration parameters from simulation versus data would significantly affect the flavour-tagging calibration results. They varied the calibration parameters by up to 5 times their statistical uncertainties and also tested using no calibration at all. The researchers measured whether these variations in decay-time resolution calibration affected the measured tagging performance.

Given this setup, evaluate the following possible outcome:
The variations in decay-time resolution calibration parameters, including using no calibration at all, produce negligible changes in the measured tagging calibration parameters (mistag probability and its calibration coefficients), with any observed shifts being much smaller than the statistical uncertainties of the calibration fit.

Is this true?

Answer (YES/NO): YES